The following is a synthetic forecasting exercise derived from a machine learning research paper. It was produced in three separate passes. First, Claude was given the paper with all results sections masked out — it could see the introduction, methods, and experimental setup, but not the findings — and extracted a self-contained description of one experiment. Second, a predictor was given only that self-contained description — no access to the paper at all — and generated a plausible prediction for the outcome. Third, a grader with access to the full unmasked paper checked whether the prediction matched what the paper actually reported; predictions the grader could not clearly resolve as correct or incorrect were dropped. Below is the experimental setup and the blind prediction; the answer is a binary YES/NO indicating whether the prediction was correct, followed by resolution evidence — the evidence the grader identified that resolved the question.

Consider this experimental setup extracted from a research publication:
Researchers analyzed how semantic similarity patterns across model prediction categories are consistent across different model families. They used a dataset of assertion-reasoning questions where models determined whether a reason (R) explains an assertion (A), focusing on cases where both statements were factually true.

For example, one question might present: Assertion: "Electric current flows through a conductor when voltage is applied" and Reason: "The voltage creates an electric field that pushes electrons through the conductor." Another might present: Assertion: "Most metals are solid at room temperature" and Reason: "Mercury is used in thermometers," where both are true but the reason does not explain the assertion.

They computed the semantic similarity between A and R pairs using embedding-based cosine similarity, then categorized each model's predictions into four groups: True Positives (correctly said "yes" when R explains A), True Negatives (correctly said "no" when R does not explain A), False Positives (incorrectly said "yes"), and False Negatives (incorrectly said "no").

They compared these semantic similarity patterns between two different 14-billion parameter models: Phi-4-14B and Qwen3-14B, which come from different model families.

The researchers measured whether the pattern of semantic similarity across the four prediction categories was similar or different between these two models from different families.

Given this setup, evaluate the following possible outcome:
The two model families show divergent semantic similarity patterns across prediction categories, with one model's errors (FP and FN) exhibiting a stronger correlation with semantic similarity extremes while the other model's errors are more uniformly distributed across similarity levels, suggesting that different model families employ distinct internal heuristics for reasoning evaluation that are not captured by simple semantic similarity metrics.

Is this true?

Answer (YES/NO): NO